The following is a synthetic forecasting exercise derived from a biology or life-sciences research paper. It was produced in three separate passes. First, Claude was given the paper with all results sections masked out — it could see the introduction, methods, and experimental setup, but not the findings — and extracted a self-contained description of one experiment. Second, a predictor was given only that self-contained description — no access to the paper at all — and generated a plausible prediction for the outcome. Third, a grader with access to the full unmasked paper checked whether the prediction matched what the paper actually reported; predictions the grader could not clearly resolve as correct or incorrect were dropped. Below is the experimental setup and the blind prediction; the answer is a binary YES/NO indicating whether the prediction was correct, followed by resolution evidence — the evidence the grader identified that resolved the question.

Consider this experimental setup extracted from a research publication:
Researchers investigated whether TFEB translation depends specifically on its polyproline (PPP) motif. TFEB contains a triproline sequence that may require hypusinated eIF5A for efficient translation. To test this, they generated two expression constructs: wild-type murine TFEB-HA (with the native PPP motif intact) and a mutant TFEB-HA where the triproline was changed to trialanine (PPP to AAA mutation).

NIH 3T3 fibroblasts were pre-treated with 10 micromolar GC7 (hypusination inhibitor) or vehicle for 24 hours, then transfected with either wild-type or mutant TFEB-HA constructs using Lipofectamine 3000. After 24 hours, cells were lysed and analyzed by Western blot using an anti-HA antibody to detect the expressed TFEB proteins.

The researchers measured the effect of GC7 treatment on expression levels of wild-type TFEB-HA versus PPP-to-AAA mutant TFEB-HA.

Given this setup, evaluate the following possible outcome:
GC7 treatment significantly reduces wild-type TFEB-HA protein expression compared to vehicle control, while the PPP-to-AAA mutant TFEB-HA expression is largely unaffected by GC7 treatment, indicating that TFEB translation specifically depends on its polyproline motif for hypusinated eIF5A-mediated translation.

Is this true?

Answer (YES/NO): NO